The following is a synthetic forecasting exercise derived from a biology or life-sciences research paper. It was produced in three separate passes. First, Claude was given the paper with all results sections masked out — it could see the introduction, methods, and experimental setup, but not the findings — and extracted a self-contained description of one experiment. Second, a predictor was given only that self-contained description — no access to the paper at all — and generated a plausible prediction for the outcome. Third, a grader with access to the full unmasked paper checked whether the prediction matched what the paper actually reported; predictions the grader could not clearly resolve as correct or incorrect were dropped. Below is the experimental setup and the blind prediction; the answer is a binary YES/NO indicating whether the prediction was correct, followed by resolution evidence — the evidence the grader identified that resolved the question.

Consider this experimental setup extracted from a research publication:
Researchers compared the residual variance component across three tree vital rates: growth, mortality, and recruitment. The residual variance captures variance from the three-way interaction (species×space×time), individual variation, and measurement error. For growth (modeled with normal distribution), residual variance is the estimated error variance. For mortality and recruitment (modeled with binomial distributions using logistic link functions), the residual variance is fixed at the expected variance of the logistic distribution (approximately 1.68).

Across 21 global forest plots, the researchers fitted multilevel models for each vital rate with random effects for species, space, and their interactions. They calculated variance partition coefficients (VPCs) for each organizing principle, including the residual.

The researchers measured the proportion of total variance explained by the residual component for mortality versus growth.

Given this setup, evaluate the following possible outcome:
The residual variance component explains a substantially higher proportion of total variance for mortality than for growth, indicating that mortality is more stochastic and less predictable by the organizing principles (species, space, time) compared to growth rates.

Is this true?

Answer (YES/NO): NO